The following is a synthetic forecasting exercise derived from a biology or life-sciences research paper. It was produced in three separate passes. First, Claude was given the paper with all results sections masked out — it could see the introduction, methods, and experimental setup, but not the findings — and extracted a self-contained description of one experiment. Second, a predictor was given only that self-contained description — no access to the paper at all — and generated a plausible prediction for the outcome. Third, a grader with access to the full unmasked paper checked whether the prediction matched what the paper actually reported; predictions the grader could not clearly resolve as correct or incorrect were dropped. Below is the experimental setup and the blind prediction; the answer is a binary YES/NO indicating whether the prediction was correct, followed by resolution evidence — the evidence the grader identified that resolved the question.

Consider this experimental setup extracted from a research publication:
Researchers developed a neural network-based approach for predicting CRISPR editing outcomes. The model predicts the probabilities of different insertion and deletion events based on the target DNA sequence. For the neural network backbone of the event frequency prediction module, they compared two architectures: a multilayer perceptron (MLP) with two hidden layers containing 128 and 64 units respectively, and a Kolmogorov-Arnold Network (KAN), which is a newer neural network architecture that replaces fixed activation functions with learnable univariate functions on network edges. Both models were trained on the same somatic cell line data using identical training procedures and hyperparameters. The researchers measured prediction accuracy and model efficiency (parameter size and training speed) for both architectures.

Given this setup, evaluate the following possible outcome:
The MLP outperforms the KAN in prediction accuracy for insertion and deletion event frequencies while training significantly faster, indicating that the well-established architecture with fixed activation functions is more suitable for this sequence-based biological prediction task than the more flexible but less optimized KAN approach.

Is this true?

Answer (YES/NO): NO